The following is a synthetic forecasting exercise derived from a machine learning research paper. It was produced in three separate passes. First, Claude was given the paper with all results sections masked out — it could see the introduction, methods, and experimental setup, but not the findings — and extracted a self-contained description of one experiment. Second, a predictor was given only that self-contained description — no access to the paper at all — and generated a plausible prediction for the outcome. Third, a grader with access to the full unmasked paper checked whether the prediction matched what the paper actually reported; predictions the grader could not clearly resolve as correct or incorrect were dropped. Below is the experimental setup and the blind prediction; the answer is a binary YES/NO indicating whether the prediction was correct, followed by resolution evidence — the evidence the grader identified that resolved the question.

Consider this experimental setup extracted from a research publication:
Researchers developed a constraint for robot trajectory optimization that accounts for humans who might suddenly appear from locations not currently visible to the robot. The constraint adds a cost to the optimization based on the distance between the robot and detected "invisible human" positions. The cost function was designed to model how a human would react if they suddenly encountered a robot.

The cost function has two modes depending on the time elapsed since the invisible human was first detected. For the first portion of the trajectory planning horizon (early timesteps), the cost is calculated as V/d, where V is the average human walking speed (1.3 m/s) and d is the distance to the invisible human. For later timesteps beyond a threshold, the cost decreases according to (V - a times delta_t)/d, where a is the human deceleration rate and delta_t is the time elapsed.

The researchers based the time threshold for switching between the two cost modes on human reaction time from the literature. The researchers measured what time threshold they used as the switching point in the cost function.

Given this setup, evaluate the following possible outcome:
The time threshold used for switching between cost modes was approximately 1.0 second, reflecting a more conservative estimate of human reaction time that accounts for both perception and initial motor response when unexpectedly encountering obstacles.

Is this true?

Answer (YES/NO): NO